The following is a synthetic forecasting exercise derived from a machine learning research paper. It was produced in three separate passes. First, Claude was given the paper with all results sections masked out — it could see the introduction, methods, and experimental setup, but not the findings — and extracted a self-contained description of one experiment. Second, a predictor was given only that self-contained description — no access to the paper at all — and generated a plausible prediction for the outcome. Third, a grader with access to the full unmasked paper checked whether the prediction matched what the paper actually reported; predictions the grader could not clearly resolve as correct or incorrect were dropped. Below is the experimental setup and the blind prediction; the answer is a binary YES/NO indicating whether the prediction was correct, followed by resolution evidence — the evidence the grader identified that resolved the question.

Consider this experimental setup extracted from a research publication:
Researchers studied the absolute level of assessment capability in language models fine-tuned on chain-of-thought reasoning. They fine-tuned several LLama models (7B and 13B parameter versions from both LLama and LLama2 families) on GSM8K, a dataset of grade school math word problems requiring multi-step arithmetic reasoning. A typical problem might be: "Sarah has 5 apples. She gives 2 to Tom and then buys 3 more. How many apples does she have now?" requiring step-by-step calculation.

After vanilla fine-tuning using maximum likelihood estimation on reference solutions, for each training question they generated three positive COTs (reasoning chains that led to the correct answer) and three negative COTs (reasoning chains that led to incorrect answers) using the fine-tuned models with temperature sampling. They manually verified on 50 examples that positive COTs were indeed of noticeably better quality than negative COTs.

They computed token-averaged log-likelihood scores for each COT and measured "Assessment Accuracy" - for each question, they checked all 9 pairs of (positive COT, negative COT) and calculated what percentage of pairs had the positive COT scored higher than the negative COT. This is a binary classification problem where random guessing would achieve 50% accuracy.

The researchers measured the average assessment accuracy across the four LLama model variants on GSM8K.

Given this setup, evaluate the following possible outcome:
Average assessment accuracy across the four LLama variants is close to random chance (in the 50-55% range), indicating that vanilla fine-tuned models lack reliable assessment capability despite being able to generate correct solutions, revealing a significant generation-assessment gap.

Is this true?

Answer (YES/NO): NO